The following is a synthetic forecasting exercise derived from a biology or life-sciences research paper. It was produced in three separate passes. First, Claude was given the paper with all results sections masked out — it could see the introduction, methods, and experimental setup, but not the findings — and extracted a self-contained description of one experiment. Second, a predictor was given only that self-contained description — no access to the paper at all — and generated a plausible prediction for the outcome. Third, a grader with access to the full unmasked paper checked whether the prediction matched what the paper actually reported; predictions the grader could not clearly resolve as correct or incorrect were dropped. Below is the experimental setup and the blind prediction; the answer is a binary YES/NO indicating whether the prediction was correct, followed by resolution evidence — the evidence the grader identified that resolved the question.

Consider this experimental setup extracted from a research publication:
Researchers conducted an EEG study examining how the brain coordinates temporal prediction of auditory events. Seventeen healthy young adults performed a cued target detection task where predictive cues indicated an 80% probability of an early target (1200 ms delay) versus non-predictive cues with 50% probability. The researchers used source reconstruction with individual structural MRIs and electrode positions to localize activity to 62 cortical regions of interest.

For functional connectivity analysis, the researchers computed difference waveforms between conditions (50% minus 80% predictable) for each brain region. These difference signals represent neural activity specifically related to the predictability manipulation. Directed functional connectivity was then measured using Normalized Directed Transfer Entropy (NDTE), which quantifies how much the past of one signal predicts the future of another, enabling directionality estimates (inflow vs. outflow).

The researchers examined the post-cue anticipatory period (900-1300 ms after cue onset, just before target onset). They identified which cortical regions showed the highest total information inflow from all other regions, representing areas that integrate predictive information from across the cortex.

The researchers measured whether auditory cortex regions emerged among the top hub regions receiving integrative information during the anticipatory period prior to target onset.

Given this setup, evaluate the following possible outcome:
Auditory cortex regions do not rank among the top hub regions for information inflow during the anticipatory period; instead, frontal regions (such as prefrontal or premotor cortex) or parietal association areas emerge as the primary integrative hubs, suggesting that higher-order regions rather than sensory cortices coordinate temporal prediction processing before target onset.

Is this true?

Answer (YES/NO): NO